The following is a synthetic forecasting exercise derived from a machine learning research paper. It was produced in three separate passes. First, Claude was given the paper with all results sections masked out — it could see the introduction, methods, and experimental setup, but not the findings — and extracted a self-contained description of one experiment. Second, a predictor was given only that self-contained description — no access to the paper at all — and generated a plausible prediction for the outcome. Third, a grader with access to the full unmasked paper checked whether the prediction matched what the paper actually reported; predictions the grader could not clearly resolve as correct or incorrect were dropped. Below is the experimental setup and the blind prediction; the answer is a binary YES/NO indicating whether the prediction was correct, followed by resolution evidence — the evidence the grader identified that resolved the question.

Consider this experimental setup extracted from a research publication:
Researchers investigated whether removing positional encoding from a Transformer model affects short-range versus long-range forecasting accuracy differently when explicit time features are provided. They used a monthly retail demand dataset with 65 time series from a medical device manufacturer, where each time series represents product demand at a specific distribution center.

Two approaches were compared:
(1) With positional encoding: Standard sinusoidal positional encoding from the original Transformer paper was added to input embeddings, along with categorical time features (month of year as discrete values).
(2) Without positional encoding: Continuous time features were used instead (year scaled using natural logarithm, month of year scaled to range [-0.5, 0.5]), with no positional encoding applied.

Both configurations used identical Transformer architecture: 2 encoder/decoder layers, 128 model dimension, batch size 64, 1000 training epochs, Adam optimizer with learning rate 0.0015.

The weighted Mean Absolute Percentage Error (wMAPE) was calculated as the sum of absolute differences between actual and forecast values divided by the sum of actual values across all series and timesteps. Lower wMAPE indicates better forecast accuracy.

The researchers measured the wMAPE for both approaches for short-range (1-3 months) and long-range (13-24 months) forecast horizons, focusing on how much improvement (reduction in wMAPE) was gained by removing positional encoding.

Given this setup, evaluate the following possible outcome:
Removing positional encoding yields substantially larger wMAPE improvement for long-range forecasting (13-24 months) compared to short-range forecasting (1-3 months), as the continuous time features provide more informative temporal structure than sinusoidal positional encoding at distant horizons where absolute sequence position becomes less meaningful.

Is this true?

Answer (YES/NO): NO